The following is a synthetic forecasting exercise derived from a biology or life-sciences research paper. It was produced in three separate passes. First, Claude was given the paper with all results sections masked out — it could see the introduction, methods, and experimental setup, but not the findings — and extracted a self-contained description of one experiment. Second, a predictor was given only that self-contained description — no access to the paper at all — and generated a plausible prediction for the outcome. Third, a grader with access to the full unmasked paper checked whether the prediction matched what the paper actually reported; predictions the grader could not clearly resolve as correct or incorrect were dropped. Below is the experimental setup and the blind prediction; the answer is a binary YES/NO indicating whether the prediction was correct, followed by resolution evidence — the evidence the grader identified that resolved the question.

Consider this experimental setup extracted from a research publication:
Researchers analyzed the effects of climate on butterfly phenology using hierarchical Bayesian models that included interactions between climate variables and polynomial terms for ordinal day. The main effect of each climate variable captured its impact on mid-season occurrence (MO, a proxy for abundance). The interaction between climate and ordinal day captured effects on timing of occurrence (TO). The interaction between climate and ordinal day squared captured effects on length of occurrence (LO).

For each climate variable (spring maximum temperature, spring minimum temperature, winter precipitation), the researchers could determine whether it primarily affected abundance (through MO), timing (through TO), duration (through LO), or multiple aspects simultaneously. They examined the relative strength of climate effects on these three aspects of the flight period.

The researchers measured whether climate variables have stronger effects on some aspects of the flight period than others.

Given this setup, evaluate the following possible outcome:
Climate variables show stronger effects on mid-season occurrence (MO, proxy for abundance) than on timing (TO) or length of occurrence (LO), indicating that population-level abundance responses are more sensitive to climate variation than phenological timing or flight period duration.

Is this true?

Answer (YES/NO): NO